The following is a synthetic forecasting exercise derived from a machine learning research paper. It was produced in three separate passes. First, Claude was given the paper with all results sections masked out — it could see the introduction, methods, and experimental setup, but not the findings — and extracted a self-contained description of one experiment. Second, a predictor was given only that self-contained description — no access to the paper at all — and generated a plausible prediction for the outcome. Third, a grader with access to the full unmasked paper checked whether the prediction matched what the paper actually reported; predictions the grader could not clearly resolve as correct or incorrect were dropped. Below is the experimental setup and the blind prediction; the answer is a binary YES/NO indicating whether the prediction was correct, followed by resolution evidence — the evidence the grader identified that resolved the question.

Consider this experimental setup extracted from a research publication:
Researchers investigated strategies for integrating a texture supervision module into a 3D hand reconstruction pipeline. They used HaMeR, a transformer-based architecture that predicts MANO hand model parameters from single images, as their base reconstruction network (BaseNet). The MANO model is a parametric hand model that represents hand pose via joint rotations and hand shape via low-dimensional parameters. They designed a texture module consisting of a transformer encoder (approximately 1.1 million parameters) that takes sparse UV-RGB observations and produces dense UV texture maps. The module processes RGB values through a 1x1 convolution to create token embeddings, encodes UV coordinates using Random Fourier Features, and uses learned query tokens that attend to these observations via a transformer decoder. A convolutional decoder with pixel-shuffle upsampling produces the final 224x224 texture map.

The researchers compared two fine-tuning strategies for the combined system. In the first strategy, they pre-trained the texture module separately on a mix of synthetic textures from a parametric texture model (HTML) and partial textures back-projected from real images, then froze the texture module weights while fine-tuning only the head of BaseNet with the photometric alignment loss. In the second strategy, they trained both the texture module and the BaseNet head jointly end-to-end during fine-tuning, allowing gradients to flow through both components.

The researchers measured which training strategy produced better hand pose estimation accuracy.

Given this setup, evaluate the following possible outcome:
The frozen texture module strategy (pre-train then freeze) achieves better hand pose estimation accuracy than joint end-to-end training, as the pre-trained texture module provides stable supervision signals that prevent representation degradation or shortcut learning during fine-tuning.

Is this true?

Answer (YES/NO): YES